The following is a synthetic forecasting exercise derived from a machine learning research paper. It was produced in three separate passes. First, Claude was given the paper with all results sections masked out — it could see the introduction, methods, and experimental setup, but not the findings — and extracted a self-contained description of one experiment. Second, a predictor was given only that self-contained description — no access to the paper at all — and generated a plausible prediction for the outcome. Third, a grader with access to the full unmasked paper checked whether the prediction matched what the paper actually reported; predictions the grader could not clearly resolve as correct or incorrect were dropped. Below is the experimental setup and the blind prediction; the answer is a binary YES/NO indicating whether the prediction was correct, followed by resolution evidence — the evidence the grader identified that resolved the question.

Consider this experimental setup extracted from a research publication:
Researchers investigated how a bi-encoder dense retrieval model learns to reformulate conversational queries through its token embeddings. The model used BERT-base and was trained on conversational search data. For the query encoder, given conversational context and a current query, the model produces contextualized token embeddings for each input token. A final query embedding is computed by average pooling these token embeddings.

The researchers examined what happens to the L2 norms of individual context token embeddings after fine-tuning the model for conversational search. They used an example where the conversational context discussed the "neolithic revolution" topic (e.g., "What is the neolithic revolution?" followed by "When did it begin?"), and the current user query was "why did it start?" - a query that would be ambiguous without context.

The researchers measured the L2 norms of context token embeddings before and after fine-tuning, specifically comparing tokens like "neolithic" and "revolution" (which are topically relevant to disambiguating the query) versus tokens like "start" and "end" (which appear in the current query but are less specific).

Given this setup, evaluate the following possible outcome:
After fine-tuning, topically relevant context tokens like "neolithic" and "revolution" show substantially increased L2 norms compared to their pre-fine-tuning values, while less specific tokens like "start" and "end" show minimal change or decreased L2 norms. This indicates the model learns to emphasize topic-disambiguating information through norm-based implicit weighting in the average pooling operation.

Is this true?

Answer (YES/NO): YES